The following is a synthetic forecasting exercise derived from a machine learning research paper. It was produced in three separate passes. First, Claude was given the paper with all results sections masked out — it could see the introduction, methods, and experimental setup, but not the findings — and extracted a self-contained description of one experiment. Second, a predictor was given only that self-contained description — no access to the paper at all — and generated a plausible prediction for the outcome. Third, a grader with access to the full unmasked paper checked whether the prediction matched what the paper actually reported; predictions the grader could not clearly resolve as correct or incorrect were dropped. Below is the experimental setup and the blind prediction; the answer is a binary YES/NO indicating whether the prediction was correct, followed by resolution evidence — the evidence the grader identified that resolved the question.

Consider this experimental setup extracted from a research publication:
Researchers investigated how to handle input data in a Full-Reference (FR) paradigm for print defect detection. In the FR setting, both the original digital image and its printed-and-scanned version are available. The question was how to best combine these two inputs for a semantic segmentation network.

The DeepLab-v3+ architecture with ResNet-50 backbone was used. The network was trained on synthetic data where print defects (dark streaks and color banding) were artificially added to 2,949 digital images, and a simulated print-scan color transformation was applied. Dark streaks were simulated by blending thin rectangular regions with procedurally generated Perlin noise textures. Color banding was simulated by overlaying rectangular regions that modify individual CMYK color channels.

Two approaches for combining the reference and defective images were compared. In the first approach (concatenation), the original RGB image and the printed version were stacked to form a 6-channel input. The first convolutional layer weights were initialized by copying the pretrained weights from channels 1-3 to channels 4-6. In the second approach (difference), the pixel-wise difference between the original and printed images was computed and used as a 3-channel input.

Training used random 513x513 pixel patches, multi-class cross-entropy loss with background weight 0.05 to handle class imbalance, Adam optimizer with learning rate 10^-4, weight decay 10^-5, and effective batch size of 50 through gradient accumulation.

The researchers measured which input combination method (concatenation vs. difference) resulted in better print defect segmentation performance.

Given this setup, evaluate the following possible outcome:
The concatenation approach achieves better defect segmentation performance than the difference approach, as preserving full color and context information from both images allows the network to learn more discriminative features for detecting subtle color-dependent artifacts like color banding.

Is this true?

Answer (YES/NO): YES